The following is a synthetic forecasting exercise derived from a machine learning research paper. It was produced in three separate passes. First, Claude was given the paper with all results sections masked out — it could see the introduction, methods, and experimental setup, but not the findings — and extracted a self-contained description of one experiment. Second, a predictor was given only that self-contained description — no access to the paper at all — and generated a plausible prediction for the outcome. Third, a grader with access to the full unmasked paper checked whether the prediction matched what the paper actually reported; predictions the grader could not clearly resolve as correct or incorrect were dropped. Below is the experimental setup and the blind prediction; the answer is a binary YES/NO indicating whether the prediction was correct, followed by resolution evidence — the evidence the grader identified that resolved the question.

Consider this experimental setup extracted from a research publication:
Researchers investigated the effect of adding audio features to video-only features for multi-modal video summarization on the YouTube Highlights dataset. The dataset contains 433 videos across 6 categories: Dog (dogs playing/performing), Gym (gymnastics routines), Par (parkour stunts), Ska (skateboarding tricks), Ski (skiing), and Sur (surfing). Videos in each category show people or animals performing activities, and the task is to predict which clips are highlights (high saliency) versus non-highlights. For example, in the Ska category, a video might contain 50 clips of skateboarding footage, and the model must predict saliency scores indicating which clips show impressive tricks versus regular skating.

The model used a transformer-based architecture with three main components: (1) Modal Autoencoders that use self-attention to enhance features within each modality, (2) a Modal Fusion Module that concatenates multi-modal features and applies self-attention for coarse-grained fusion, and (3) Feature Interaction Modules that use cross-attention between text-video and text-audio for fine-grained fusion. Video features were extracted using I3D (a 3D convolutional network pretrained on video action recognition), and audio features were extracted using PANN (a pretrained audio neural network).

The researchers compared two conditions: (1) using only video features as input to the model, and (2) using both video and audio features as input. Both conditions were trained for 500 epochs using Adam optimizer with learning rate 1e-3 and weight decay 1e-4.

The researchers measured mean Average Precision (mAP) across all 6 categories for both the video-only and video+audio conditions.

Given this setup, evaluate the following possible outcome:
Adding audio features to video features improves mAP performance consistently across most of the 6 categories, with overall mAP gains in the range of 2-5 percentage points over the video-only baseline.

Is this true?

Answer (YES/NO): NO